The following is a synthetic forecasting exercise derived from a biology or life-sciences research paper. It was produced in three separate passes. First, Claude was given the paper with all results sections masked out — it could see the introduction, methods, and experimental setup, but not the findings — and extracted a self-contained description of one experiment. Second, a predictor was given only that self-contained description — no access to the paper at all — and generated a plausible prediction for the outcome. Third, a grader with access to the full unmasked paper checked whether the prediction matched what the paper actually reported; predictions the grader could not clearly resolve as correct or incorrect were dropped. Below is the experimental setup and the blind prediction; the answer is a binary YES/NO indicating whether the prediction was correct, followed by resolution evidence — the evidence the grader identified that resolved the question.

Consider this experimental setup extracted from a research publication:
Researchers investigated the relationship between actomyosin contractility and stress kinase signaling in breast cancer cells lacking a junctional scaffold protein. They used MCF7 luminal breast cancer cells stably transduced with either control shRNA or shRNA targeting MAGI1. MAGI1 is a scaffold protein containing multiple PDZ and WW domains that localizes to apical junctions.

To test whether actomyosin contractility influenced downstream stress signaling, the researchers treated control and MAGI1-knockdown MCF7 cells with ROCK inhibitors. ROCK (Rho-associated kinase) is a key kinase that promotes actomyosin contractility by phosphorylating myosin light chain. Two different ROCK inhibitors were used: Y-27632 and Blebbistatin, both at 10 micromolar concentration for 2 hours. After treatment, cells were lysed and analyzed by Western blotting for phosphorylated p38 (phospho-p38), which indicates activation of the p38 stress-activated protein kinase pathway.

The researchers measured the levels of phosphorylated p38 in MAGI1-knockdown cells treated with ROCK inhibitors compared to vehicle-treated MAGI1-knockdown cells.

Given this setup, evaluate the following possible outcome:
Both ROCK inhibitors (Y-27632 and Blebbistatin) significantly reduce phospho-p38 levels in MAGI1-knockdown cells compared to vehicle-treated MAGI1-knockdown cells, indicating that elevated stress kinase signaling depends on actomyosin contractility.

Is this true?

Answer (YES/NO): YES